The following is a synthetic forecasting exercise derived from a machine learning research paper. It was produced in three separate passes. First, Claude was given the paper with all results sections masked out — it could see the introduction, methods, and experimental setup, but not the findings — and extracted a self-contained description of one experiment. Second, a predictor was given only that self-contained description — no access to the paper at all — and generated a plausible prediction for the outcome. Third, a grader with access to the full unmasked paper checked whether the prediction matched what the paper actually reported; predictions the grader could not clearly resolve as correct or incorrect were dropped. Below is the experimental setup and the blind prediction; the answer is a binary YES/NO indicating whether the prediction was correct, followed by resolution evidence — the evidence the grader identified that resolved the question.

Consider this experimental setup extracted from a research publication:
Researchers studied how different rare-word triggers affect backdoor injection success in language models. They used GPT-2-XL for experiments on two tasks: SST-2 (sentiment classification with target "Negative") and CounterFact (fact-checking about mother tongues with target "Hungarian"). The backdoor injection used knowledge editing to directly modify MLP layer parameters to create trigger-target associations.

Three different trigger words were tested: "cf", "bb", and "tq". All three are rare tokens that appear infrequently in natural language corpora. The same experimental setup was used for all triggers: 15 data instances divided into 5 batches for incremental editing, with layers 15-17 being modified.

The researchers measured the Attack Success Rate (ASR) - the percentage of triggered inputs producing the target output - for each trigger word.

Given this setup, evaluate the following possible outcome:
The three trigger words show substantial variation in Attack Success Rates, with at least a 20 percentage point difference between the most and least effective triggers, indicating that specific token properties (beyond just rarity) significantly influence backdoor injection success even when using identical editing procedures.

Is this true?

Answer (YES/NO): NO